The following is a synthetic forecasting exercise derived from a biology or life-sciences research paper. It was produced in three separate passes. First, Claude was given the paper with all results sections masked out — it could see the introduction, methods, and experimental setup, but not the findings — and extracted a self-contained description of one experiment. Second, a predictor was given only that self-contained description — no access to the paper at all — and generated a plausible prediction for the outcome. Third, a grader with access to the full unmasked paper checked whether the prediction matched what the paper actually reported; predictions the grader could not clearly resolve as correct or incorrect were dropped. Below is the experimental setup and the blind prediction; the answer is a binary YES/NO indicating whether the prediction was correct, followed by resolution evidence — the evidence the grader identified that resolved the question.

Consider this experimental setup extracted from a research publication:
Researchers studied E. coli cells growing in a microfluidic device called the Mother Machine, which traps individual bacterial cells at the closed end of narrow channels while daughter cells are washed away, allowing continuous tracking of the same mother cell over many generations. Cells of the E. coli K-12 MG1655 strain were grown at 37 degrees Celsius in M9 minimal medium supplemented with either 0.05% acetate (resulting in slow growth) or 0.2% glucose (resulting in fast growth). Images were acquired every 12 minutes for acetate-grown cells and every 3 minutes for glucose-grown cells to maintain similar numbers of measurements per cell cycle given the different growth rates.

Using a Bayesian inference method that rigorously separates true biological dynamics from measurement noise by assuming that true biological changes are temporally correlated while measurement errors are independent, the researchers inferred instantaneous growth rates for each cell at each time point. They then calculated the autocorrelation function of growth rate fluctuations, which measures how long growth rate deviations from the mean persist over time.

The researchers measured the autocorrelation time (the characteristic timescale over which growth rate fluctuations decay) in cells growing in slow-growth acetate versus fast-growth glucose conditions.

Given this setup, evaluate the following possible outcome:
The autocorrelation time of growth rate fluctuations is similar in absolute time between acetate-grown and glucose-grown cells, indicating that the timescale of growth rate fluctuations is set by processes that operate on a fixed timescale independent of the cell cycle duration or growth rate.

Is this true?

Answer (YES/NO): NO